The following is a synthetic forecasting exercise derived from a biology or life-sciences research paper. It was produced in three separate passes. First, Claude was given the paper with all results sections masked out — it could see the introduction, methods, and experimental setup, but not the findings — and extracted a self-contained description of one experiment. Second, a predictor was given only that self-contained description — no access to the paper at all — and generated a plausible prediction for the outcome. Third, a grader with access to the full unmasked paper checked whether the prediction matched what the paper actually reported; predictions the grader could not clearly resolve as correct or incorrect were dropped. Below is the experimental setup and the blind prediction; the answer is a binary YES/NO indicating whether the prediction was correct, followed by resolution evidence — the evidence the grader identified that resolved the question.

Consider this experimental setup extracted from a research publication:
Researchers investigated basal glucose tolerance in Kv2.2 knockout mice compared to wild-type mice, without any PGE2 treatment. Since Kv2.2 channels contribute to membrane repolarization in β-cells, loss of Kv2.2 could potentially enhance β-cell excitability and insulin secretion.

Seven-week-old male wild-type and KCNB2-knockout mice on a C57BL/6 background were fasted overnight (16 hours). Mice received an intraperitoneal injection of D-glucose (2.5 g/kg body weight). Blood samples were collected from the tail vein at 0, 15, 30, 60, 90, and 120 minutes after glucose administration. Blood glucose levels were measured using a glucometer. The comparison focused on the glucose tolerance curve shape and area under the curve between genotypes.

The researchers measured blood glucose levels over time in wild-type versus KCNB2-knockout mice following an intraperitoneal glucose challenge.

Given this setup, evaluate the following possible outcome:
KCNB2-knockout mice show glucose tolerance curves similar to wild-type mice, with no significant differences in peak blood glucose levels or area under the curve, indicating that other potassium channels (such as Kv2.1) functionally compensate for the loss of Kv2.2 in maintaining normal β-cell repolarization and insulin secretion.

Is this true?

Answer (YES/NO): NO